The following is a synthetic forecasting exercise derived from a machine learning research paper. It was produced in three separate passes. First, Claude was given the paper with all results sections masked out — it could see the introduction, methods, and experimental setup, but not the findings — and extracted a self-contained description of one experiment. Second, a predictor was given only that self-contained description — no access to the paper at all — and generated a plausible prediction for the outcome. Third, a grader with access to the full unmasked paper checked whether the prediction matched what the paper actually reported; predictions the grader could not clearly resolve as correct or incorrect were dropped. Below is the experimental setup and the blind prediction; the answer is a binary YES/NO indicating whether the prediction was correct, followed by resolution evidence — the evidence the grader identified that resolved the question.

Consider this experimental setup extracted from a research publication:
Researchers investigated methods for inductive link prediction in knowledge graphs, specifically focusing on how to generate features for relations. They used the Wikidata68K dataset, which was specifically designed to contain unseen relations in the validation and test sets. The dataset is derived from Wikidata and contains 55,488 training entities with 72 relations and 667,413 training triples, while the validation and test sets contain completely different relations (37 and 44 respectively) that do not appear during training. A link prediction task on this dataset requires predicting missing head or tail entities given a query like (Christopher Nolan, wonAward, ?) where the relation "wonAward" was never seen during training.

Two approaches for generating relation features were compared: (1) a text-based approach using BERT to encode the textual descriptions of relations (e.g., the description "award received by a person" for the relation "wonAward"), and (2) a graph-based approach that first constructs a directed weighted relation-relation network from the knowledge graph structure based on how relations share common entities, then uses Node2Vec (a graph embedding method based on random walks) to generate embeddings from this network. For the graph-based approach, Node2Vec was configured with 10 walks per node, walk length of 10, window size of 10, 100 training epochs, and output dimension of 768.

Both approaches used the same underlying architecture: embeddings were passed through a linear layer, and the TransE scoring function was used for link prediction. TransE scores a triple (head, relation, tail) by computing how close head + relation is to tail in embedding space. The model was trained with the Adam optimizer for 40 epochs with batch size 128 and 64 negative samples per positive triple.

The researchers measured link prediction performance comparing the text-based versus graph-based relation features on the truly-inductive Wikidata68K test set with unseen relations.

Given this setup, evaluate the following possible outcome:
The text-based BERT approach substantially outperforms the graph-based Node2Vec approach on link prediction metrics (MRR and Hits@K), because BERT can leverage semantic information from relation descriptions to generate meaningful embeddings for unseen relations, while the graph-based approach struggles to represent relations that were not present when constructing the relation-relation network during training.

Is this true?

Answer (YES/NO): YES